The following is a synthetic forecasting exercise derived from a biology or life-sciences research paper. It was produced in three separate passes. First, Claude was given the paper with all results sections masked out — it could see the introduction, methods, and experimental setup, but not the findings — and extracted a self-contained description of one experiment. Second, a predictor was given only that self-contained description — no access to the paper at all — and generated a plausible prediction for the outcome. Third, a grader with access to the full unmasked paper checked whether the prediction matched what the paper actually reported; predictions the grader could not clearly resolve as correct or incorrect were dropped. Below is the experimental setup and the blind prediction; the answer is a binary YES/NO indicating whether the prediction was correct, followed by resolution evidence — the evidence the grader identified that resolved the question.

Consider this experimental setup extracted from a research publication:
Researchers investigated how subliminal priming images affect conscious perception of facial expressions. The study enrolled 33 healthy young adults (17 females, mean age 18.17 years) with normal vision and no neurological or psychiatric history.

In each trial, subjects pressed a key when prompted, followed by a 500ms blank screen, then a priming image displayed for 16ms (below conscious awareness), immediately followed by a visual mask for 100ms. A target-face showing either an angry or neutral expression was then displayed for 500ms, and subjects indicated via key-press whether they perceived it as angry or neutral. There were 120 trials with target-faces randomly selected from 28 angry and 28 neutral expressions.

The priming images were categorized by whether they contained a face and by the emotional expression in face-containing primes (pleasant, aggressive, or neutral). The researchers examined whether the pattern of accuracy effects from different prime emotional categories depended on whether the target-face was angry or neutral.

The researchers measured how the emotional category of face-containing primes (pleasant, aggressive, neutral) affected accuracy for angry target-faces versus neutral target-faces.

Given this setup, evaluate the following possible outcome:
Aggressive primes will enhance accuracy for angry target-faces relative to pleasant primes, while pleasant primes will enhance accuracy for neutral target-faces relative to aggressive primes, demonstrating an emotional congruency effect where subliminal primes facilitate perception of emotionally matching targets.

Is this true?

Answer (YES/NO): NO